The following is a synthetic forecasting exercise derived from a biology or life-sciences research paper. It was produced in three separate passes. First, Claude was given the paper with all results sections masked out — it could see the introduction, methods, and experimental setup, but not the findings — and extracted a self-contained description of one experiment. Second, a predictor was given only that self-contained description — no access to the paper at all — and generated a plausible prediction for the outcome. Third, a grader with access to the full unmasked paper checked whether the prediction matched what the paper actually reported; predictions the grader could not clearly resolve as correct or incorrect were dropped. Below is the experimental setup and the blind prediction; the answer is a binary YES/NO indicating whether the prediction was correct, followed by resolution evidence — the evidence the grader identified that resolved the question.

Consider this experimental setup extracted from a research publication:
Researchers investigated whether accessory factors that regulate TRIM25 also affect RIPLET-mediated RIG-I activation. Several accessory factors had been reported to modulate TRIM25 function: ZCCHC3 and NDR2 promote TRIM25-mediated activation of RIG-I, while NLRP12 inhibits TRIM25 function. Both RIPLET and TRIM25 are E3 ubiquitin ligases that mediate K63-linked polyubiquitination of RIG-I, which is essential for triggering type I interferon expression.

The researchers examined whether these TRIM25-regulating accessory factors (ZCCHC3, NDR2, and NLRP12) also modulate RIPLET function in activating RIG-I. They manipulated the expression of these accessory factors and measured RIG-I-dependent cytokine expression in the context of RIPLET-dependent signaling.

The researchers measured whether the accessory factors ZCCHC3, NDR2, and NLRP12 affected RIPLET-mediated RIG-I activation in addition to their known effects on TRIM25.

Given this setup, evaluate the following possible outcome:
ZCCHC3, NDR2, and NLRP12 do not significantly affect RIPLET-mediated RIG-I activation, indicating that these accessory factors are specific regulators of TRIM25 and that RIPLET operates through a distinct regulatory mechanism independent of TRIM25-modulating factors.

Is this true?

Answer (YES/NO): NO